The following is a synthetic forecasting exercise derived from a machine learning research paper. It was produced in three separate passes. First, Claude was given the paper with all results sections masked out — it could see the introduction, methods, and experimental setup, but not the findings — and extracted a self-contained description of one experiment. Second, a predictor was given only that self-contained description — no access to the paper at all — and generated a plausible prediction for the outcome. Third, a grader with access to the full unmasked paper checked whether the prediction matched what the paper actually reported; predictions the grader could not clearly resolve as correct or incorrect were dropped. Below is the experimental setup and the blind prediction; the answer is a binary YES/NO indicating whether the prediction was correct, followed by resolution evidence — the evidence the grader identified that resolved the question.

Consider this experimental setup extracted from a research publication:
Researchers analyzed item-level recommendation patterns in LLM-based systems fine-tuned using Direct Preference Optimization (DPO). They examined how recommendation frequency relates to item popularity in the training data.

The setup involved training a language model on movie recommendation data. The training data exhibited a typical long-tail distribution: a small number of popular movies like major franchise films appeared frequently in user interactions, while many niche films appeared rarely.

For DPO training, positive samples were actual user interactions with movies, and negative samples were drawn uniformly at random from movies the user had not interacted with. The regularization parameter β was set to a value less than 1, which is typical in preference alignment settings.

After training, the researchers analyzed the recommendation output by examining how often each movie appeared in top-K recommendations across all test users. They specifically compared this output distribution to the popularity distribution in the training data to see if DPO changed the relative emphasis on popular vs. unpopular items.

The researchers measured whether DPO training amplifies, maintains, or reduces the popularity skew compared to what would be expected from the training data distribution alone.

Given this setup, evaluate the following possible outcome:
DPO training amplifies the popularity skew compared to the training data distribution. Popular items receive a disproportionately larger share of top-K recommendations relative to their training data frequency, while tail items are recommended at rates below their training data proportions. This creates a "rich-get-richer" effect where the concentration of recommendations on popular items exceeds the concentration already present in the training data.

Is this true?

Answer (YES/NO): YES